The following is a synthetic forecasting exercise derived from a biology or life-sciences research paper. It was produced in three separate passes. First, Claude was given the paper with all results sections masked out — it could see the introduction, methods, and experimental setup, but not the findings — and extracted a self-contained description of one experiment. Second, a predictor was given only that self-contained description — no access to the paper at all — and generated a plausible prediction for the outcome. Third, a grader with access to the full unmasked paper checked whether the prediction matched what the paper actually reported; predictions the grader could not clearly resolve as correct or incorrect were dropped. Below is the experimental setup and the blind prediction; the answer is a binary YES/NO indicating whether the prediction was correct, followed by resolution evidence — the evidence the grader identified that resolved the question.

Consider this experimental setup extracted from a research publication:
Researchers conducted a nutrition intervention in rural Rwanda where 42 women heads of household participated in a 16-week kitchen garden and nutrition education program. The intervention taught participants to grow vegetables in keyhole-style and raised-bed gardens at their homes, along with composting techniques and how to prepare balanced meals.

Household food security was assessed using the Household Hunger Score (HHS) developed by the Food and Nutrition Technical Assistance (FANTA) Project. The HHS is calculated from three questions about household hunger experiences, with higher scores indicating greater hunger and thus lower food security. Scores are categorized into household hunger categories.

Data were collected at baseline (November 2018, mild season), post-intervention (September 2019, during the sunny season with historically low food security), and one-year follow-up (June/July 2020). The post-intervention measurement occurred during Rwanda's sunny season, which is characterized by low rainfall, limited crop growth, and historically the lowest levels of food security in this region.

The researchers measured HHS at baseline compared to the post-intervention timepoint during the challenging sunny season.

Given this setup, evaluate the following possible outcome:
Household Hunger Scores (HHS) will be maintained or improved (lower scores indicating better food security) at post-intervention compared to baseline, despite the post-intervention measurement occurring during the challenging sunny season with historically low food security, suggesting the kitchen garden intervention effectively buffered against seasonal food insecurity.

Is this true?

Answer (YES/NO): NO